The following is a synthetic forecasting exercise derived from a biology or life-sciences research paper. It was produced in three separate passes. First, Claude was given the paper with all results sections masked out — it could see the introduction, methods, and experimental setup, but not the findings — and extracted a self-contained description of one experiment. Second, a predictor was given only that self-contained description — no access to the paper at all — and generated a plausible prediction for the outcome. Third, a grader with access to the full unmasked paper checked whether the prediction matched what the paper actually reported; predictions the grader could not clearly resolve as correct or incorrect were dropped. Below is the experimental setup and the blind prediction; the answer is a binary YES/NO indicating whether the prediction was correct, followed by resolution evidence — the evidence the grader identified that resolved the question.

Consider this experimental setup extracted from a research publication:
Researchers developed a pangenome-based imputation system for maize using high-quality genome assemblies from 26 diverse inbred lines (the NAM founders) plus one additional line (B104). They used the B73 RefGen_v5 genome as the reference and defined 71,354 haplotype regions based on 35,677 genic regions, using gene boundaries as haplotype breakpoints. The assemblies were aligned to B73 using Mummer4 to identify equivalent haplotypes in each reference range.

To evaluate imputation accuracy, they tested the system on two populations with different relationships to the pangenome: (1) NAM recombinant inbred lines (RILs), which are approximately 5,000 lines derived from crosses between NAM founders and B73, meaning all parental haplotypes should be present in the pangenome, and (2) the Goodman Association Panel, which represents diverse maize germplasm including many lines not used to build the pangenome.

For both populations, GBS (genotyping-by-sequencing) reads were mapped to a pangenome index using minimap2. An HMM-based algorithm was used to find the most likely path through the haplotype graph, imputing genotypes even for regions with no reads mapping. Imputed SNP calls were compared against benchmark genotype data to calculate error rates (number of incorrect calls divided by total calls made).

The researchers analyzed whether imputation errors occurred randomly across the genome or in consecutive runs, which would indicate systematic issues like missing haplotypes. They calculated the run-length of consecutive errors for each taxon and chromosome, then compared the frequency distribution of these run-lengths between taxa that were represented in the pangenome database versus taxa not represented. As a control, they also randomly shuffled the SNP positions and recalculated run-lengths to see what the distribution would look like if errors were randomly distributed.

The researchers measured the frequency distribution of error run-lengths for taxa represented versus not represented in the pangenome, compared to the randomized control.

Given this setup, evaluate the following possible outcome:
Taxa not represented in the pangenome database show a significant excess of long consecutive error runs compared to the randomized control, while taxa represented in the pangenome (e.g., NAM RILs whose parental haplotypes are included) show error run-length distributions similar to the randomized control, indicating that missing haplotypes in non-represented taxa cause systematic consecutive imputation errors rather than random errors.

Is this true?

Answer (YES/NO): NO